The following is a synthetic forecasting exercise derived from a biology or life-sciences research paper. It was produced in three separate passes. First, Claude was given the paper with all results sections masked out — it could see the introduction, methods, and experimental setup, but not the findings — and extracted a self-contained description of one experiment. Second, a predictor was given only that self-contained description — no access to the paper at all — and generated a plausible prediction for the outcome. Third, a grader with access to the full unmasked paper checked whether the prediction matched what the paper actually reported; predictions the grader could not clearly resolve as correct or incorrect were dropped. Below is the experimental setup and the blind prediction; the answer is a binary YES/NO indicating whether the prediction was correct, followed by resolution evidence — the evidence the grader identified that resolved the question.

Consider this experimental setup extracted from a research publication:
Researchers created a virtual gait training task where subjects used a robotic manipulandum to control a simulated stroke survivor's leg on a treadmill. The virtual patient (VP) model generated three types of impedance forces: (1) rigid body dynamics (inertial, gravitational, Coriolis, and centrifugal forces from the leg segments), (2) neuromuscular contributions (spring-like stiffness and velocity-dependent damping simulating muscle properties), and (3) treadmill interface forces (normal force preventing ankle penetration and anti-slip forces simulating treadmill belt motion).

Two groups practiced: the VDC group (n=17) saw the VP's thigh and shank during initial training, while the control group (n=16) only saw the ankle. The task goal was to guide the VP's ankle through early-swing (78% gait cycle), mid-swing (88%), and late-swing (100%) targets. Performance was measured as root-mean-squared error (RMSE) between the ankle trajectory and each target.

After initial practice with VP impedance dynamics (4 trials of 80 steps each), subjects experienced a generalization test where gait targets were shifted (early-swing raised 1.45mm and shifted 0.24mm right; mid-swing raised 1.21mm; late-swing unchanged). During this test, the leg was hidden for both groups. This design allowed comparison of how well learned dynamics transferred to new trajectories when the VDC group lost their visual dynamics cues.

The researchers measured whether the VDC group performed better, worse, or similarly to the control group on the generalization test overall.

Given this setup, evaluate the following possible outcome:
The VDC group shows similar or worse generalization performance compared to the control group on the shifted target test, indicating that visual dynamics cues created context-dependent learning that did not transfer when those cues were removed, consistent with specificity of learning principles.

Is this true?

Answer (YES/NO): YES